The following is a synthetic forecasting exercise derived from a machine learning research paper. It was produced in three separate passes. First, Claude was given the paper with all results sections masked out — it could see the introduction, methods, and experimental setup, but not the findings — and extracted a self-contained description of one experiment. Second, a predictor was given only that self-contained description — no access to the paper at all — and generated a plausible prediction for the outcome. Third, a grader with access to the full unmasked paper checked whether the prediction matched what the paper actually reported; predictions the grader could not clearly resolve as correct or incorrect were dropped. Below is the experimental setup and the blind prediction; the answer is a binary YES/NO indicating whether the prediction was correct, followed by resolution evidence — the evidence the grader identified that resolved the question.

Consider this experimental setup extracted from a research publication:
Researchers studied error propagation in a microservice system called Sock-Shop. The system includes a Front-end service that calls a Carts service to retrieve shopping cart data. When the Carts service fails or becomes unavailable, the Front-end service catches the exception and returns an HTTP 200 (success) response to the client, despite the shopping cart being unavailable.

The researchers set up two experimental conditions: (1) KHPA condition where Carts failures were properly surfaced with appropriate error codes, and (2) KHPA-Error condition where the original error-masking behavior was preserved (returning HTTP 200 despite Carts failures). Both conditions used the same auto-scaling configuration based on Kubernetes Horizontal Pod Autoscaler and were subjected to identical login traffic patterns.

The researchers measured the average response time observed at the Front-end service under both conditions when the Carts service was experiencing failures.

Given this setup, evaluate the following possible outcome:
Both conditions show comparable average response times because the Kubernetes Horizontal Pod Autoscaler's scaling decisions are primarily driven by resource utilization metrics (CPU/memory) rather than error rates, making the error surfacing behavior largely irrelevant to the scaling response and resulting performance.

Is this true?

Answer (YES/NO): NO